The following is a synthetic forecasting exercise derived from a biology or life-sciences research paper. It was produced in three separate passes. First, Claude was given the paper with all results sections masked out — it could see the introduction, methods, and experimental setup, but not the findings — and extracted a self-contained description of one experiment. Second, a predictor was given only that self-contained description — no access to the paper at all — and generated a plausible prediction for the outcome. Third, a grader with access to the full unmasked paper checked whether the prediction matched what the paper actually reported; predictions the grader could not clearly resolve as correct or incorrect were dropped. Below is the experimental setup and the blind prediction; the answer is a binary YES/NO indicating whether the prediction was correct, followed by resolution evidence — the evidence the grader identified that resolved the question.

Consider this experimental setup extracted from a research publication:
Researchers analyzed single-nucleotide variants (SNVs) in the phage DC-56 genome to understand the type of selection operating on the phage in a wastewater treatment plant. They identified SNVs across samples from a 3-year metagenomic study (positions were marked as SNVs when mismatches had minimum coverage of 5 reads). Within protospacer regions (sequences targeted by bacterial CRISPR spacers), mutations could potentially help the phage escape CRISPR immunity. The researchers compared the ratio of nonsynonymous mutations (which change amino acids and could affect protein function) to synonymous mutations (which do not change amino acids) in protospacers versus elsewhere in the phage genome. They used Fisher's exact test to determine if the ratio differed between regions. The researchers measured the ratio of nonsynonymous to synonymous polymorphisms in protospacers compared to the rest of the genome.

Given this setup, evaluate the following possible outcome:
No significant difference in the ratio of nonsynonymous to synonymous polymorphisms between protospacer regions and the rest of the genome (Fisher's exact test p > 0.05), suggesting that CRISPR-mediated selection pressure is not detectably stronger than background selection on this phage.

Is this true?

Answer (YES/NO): YES